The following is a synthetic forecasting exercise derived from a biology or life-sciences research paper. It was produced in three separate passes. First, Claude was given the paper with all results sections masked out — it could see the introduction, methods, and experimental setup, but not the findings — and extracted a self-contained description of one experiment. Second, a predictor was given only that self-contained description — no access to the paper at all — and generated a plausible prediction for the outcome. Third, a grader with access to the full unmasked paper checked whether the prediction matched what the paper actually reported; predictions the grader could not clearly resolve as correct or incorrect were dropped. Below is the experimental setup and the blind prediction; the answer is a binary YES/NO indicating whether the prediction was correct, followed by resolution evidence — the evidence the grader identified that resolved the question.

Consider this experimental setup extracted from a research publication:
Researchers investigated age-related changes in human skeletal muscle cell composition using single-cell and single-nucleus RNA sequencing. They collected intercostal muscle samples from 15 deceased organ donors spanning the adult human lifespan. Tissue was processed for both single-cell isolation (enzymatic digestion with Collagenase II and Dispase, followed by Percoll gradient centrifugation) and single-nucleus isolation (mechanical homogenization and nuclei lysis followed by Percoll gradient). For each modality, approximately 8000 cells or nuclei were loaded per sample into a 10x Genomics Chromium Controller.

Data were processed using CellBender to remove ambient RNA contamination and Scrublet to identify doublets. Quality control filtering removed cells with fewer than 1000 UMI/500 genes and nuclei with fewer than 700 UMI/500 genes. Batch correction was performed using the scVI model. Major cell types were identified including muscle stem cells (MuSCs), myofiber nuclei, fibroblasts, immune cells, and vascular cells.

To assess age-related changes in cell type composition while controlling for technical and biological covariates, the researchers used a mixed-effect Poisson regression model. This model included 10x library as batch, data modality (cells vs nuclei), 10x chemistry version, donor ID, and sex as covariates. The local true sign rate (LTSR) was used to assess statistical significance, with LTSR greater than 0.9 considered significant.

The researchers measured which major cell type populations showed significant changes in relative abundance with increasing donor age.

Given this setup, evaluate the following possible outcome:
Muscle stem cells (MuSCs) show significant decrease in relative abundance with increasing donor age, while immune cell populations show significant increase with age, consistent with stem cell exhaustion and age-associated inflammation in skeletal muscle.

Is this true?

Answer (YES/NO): YES